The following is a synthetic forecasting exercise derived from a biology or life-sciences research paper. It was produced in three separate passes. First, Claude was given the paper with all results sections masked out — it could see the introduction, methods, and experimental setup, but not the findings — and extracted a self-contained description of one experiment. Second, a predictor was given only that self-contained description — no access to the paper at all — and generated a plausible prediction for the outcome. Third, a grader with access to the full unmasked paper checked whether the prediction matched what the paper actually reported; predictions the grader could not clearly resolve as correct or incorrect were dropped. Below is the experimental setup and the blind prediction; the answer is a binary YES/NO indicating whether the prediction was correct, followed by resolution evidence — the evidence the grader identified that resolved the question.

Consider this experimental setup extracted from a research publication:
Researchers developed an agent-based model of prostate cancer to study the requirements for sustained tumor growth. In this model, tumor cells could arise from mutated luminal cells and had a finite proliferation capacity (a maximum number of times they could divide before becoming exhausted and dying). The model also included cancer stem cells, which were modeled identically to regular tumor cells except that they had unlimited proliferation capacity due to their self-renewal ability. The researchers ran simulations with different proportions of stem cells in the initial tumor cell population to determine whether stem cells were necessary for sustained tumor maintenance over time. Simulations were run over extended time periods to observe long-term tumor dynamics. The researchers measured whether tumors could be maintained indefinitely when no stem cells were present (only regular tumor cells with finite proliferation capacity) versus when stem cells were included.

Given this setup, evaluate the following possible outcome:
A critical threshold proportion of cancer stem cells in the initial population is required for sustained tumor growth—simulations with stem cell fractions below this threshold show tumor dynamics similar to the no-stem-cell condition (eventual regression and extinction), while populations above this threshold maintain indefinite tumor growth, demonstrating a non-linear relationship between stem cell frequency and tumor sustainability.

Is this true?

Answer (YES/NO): NO